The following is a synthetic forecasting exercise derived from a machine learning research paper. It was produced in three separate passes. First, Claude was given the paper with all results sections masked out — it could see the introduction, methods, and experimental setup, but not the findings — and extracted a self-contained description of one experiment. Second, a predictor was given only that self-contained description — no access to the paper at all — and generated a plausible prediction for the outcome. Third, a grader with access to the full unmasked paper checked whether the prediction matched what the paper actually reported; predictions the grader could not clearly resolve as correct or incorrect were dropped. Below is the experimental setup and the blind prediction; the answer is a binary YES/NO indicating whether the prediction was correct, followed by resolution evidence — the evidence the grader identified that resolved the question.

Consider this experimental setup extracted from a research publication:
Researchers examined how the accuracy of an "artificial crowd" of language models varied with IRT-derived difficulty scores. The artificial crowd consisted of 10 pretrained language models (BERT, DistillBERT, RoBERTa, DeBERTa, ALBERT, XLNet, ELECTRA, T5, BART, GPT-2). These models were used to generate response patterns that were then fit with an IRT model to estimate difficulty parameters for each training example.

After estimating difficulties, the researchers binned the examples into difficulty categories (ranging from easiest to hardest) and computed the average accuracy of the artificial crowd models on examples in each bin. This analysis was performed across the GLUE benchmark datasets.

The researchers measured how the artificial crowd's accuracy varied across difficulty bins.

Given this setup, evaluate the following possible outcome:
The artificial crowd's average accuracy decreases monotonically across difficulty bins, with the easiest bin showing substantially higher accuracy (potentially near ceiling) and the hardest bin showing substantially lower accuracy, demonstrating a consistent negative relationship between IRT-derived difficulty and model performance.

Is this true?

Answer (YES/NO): NO